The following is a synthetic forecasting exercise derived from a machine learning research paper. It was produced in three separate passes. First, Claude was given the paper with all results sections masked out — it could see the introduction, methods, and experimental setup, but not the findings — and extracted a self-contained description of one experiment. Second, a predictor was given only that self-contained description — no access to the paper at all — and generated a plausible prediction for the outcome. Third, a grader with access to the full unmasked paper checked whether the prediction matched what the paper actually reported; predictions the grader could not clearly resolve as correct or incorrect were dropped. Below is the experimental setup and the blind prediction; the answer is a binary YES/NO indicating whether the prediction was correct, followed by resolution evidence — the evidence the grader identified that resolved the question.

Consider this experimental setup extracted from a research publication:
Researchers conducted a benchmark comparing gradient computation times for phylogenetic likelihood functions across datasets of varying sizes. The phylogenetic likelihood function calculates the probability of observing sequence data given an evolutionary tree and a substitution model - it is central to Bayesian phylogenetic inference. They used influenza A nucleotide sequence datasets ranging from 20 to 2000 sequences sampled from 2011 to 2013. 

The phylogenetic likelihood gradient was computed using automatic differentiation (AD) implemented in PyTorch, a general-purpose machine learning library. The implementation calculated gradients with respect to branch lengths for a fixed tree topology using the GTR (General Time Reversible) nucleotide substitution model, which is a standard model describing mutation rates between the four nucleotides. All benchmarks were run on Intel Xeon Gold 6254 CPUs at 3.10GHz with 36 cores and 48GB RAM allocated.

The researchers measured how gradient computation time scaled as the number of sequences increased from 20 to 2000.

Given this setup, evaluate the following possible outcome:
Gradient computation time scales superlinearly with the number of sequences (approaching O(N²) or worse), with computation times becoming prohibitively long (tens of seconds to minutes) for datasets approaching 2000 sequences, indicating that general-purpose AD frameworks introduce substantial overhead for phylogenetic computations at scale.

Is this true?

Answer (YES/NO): NO